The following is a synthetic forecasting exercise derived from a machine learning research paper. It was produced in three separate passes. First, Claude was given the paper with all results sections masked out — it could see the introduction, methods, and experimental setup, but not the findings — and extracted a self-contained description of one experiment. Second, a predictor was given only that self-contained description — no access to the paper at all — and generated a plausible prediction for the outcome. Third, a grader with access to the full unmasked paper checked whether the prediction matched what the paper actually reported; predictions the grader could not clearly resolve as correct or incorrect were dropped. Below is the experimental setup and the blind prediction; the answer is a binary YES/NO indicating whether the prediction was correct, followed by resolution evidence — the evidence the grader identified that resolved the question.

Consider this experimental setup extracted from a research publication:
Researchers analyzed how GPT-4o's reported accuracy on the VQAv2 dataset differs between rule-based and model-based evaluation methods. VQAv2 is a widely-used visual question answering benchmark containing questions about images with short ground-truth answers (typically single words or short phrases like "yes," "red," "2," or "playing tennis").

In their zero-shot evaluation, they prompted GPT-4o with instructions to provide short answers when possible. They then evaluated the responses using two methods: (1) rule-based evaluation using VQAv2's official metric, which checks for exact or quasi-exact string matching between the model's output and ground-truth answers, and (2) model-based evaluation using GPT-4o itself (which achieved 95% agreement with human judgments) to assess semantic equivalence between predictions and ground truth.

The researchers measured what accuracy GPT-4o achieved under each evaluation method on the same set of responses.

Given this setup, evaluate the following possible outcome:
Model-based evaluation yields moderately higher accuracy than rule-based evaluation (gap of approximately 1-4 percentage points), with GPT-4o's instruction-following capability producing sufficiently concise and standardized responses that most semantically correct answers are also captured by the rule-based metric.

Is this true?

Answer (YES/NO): NO